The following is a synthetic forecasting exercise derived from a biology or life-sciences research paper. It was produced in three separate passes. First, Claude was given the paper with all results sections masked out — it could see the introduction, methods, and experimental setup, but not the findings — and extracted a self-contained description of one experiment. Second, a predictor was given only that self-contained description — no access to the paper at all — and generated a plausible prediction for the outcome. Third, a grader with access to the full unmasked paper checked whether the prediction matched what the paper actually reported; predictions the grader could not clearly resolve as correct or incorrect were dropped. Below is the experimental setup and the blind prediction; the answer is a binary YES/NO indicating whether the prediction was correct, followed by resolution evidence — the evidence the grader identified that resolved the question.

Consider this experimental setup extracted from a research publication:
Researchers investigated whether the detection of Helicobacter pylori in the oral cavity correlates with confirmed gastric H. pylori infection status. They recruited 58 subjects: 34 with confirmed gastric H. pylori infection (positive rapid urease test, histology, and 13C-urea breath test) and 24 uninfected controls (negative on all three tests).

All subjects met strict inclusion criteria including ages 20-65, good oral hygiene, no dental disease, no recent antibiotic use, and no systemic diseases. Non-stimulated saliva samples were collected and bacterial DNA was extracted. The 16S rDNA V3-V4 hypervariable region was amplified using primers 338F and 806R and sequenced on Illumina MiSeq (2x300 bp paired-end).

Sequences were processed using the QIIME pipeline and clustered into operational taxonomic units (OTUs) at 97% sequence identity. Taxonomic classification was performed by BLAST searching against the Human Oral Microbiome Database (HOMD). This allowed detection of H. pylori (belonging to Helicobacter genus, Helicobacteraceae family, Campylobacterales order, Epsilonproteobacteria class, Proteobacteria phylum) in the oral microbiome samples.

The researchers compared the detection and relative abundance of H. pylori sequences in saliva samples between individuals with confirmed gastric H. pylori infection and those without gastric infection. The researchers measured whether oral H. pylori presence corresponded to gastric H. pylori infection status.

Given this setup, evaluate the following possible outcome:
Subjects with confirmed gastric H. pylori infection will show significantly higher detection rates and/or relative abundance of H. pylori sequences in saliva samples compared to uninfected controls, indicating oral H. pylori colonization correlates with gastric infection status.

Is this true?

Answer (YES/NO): NO